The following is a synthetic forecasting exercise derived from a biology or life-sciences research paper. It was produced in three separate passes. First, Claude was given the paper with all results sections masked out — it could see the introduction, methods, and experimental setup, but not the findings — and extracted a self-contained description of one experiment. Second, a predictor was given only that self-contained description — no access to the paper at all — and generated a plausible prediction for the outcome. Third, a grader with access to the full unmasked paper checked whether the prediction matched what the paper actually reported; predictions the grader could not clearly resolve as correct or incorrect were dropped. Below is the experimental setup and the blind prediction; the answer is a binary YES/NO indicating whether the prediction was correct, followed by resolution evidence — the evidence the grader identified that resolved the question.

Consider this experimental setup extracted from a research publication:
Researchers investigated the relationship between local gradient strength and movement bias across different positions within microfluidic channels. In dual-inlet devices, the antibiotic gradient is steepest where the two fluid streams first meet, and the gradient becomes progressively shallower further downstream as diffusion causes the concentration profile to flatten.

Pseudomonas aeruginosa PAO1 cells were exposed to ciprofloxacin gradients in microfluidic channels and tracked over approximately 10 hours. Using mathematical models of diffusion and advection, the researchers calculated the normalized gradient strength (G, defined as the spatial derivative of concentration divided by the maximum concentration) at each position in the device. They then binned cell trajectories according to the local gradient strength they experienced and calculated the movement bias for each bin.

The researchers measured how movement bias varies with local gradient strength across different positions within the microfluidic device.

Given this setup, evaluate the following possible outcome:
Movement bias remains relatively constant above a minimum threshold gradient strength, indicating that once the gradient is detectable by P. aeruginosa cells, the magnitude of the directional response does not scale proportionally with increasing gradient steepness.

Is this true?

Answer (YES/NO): NO